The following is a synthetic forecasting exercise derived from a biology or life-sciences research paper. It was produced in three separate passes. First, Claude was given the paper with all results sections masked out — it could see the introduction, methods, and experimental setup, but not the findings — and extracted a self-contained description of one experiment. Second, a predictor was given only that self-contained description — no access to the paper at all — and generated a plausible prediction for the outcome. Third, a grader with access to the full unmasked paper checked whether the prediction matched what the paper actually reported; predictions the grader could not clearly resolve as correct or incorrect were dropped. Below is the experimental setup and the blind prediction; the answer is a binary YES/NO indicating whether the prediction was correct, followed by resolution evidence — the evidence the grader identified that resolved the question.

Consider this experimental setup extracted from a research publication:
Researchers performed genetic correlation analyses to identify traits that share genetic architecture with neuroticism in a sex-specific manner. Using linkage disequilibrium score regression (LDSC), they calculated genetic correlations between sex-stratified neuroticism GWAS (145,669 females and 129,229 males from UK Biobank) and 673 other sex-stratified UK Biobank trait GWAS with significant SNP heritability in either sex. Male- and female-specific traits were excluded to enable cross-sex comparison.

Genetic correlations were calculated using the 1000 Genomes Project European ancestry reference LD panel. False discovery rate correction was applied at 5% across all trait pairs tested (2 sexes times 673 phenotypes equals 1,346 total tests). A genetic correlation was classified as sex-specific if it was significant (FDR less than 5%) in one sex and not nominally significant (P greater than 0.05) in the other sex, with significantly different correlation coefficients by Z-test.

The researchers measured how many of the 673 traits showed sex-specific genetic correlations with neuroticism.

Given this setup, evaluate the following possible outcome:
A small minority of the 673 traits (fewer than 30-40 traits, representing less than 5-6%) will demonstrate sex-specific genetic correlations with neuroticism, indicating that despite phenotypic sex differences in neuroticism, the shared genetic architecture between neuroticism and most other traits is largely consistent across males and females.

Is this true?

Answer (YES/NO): YES